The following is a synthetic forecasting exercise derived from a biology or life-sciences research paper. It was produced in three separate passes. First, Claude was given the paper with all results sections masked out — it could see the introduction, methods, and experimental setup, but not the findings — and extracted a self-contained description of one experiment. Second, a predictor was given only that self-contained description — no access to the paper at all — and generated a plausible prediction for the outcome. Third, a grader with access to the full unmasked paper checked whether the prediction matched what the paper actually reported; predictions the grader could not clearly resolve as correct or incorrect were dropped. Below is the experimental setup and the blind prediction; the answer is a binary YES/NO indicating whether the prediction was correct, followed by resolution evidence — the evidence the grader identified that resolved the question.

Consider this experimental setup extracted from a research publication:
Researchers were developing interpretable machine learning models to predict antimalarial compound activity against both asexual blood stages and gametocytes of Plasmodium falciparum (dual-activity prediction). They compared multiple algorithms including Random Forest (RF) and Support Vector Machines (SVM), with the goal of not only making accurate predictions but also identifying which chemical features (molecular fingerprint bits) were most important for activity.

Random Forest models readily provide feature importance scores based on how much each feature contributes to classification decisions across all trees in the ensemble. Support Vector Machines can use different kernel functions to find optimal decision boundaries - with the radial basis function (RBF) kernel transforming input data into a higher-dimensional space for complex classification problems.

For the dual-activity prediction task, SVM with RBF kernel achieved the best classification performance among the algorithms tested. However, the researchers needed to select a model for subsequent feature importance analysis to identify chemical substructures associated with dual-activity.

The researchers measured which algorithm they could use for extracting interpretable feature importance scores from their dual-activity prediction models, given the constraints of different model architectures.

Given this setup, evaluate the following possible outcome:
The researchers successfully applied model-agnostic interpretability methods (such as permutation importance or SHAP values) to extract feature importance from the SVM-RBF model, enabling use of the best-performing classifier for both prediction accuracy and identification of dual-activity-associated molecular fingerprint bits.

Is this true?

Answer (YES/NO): NO